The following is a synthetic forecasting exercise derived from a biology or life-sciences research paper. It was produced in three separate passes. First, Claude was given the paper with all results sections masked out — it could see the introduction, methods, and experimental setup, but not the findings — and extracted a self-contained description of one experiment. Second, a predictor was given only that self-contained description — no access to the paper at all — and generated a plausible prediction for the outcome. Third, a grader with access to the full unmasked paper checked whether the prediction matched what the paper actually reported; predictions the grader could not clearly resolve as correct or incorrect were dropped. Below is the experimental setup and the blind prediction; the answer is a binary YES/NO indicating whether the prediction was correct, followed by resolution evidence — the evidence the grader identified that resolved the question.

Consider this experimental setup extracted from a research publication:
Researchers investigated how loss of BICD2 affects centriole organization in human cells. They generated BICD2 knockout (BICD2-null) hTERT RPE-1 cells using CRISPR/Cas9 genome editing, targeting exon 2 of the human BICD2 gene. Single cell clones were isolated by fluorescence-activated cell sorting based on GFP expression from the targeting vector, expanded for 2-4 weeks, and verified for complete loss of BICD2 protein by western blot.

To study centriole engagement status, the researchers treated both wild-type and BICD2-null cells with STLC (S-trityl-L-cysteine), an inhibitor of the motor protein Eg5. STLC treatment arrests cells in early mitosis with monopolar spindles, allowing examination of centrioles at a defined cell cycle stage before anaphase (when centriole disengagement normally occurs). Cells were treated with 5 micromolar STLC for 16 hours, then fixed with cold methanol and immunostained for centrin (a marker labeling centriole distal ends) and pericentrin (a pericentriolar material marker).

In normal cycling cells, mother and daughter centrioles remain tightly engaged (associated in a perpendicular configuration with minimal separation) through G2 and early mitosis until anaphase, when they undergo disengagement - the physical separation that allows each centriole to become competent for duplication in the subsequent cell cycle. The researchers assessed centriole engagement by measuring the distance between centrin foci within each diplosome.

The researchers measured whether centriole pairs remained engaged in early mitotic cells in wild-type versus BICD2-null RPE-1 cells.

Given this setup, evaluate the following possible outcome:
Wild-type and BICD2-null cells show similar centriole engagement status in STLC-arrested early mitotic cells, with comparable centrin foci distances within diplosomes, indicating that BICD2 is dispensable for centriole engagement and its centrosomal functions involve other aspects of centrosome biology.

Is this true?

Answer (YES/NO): NO